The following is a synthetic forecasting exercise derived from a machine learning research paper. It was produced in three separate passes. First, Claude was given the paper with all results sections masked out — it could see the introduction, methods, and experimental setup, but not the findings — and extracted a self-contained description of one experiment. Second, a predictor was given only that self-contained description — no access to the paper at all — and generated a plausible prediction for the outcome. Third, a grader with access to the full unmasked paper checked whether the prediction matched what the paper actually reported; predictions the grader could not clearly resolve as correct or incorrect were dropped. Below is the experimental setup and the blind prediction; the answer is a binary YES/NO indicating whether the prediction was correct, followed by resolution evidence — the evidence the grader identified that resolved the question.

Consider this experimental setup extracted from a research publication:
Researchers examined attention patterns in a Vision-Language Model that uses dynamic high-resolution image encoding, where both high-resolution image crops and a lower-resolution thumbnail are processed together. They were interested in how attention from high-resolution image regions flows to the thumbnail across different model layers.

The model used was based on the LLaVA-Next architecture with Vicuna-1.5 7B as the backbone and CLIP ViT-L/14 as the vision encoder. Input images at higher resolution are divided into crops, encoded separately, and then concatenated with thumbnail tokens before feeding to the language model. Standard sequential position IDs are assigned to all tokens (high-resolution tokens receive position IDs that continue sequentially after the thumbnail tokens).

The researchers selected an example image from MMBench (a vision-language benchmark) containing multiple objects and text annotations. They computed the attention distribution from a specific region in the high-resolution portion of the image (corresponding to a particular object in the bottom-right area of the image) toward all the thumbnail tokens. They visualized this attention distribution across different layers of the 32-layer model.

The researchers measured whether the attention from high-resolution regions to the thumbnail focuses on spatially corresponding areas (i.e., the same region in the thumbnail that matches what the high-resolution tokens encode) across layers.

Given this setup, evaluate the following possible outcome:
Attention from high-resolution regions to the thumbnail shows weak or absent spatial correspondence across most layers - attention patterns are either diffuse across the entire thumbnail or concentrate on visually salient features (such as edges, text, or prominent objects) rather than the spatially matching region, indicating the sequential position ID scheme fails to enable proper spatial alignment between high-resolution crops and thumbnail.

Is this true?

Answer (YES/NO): NO